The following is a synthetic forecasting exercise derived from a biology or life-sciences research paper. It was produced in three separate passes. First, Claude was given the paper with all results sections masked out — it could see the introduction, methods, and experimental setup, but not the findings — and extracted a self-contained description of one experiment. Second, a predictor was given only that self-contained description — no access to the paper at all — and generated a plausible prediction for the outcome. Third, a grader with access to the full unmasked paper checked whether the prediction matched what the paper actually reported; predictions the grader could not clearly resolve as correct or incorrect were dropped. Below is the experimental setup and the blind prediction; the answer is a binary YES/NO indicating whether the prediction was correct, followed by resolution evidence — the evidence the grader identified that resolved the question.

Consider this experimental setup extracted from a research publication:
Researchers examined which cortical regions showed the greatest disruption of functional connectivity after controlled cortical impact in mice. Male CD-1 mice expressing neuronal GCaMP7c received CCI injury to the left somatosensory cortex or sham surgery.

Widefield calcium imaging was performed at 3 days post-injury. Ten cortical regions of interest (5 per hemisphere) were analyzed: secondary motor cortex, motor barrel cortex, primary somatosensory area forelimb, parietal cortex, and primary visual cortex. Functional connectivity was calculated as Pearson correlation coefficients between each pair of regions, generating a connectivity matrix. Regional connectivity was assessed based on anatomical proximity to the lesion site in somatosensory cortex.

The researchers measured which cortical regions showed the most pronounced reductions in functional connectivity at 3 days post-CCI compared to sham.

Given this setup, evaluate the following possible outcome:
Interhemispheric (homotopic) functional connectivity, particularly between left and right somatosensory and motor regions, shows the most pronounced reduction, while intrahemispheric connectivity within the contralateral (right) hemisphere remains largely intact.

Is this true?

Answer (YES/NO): NO